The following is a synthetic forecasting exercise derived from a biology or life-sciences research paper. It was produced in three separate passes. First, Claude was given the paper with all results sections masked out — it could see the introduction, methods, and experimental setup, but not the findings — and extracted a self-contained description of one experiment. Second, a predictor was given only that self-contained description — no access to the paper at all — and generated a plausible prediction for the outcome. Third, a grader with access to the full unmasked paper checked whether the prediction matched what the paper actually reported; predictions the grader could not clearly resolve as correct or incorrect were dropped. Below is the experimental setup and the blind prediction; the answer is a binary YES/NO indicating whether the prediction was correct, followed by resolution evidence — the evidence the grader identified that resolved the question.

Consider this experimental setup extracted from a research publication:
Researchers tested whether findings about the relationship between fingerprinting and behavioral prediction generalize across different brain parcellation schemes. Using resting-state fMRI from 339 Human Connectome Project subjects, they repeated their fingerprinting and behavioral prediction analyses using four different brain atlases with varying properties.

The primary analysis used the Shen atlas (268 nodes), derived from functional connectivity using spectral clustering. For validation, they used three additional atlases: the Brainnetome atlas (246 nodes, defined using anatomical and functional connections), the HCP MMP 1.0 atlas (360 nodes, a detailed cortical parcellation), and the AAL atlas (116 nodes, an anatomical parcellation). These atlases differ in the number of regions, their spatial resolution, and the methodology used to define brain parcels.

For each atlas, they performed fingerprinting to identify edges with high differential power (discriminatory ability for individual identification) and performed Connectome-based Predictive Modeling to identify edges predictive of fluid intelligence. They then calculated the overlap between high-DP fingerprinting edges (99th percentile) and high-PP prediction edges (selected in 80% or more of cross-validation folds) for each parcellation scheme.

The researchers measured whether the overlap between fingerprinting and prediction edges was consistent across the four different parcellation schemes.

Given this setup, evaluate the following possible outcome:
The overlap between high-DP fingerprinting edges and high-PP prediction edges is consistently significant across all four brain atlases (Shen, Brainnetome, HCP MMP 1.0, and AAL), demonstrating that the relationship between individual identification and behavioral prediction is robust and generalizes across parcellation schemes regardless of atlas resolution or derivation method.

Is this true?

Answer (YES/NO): NO